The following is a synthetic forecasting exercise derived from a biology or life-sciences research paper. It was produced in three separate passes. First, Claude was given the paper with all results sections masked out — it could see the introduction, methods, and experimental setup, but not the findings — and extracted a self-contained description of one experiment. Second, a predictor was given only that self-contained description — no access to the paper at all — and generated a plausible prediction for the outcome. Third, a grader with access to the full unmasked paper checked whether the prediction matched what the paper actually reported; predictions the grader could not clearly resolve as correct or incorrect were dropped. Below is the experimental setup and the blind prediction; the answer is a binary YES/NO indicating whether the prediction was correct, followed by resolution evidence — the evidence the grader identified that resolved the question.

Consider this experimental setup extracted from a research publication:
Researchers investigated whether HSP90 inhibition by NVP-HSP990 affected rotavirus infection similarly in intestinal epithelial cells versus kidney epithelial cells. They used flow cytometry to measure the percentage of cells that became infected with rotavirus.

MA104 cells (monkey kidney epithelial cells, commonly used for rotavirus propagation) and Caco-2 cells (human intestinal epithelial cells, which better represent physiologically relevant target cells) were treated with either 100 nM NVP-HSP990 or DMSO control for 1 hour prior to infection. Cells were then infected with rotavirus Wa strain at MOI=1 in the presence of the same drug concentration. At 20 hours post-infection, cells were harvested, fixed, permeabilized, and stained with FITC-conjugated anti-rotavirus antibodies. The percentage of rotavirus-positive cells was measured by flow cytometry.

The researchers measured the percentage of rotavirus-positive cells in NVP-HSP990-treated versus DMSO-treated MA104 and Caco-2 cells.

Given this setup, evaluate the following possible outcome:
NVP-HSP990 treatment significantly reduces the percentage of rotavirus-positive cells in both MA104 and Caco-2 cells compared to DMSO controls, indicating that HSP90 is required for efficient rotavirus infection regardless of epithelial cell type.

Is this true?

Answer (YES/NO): NO